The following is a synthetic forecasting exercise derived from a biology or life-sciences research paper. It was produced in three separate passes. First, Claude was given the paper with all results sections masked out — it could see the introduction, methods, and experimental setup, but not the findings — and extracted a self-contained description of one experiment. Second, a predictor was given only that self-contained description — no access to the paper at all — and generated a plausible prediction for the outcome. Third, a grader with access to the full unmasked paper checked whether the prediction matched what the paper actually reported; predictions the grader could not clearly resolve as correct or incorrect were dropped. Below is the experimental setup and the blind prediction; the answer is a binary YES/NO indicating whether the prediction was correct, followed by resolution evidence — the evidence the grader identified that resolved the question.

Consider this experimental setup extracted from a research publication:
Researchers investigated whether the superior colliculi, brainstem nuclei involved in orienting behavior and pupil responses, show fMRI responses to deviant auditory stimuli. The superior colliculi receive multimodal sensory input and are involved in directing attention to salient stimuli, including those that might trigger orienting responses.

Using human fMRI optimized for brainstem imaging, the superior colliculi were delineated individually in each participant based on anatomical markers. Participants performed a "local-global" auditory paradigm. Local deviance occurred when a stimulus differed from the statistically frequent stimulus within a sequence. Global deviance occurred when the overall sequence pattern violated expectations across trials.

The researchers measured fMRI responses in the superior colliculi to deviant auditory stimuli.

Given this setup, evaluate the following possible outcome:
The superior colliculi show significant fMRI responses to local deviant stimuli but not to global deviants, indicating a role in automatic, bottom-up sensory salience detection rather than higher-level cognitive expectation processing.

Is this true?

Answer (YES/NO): NO